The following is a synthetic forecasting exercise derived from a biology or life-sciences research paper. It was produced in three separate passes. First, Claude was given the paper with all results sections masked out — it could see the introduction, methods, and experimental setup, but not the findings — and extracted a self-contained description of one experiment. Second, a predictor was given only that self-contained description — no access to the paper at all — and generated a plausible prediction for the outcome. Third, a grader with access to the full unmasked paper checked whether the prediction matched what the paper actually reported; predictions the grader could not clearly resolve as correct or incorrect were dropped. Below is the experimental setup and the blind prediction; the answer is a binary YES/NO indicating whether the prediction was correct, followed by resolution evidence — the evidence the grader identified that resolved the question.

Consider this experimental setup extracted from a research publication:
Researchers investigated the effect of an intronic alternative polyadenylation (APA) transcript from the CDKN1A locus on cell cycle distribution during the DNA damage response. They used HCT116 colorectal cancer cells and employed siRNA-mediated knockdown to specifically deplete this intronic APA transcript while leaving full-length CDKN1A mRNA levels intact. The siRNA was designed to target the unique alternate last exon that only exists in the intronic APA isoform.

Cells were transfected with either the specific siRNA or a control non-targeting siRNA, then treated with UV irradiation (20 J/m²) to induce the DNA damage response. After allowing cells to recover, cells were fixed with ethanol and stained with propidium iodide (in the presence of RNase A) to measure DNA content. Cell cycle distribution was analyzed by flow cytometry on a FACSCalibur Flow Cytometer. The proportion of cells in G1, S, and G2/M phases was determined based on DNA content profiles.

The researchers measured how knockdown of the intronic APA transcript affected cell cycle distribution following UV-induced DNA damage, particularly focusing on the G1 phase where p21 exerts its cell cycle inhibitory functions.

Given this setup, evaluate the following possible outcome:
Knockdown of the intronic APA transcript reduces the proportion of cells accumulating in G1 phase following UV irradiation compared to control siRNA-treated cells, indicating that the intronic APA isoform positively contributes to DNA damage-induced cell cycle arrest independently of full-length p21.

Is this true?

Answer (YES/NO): YES